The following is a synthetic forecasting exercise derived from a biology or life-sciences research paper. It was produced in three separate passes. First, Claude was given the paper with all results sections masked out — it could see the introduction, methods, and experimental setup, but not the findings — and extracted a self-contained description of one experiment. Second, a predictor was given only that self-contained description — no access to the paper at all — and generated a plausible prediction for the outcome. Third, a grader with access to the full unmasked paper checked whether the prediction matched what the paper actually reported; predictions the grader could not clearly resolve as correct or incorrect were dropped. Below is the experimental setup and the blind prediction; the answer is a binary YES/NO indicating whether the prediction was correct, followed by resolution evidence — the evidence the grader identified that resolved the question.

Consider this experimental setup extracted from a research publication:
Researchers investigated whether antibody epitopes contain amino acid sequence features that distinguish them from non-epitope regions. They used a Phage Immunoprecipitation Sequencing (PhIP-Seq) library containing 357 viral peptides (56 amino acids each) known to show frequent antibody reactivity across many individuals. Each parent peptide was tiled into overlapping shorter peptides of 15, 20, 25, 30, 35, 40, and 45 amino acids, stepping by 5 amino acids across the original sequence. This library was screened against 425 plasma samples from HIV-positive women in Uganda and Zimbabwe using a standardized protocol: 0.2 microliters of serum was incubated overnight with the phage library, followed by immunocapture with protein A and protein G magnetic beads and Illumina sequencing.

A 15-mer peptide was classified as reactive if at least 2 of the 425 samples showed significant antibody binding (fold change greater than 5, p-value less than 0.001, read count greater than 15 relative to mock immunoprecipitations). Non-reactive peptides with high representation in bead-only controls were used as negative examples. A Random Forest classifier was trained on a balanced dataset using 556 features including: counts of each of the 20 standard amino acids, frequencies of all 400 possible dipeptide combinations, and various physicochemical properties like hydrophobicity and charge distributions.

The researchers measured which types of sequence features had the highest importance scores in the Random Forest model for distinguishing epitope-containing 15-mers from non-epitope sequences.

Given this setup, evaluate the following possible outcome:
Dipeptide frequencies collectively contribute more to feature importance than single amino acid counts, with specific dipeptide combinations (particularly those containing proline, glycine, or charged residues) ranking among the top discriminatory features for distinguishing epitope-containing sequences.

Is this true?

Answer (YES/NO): NO